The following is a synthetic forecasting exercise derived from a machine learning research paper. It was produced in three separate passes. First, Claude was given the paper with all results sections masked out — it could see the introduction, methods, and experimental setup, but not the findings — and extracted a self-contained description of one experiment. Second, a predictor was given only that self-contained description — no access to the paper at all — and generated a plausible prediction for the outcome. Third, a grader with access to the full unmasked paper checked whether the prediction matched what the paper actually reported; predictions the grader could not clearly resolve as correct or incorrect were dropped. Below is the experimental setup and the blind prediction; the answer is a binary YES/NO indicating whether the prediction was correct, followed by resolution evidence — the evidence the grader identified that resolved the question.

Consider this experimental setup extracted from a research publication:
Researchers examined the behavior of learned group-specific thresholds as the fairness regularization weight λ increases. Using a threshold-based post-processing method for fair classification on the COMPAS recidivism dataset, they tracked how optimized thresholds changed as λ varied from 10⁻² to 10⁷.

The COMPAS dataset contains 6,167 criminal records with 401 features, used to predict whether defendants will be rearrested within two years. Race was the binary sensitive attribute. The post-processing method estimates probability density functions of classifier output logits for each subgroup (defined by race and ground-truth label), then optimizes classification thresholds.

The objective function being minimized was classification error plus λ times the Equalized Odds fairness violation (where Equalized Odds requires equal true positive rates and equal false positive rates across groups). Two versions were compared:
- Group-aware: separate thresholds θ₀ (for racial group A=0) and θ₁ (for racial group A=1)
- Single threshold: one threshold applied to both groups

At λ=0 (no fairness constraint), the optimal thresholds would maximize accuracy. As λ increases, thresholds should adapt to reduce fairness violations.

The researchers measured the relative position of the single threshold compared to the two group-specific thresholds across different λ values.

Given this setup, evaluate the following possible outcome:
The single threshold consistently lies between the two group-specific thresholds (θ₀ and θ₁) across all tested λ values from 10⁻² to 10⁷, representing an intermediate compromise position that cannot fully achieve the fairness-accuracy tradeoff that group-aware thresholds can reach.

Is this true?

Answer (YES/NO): NO